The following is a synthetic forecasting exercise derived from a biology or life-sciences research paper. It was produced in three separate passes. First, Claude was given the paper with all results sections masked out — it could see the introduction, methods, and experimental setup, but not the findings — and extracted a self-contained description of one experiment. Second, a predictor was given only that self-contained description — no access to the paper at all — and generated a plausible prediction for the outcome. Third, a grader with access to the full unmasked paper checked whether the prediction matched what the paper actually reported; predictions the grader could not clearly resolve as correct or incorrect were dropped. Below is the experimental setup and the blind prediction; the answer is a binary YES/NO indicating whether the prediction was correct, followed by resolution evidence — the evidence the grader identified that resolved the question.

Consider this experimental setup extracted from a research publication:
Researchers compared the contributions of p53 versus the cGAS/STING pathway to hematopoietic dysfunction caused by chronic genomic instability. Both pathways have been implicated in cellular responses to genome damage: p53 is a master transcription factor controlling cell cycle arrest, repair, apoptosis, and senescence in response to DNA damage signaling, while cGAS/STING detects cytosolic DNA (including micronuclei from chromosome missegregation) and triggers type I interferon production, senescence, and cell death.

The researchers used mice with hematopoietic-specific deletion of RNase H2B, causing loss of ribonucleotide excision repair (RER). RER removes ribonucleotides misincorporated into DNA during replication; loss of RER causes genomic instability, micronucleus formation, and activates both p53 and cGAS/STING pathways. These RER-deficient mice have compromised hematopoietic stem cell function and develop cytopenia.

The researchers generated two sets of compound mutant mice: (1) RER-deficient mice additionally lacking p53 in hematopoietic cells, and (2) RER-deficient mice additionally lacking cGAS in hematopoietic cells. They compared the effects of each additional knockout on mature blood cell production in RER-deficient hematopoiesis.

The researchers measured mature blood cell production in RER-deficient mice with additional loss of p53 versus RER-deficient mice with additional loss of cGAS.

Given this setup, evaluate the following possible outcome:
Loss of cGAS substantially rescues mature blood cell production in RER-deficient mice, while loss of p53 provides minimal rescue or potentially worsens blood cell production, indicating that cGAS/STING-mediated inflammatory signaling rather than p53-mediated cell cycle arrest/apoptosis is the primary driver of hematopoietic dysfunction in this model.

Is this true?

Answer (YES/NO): NO